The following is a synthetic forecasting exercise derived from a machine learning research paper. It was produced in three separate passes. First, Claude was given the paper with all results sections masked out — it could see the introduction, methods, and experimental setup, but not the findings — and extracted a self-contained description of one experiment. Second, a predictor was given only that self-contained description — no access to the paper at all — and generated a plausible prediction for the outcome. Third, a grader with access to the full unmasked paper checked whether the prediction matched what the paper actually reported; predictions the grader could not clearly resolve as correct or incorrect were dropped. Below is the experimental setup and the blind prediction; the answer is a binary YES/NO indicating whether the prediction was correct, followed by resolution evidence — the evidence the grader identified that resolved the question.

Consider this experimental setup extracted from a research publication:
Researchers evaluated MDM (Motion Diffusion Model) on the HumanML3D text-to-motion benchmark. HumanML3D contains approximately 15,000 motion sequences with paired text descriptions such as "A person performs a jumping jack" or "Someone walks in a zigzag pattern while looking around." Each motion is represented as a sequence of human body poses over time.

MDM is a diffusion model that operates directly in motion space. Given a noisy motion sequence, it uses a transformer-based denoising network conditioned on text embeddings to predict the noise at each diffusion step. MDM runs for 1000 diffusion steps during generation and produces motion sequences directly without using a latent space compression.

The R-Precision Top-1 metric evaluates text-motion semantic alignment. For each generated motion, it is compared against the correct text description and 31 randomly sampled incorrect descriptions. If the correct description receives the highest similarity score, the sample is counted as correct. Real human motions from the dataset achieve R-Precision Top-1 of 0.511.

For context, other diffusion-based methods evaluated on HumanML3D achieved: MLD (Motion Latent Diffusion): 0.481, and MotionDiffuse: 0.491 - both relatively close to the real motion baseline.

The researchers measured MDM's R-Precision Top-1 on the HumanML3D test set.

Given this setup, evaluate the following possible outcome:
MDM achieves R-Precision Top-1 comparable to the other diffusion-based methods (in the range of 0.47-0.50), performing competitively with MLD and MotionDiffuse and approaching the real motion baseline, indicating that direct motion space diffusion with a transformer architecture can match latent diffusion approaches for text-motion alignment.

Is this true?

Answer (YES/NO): NO